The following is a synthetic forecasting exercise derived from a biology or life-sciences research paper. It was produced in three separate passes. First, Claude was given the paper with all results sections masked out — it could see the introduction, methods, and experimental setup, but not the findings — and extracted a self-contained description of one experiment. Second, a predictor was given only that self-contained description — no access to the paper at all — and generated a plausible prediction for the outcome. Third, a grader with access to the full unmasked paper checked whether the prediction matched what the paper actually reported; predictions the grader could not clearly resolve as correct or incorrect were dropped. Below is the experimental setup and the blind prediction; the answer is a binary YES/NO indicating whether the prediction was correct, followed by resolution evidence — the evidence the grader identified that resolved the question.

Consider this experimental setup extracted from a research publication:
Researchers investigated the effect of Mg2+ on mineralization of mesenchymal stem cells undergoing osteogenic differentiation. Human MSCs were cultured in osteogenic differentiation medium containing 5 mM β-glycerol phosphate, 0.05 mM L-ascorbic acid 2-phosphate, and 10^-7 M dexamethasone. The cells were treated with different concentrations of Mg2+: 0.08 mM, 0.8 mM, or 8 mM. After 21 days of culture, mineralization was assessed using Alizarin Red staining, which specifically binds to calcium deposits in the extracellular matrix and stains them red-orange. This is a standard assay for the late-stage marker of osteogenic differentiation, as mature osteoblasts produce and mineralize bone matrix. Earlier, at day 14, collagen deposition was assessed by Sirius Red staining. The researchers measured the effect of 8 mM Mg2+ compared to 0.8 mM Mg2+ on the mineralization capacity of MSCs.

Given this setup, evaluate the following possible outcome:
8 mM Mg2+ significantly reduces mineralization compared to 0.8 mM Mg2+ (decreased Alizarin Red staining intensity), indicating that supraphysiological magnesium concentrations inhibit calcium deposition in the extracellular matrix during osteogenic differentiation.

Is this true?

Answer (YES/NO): YES